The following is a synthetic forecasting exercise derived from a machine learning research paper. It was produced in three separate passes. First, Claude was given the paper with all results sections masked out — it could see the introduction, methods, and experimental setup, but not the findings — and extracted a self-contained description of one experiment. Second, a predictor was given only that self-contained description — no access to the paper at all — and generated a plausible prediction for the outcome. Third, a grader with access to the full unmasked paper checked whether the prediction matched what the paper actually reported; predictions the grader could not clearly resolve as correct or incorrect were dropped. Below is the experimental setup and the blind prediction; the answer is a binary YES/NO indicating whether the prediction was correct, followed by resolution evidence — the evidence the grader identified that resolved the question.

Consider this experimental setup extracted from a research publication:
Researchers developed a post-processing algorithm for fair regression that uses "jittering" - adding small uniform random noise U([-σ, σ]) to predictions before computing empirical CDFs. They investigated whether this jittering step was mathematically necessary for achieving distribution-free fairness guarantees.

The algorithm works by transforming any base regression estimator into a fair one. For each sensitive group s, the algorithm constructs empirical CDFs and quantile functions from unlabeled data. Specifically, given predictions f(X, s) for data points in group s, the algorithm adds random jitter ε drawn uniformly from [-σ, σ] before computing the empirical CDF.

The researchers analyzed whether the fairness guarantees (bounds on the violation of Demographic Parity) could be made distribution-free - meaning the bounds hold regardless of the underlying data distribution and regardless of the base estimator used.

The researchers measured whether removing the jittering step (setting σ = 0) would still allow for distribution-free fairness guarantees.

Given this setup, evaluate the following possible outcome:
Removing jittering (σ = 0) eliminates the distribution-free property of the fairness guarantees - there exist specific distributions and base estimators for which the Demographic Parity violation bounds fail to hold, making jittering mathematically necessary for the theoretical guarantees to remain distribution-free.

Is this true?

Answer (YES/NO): YES